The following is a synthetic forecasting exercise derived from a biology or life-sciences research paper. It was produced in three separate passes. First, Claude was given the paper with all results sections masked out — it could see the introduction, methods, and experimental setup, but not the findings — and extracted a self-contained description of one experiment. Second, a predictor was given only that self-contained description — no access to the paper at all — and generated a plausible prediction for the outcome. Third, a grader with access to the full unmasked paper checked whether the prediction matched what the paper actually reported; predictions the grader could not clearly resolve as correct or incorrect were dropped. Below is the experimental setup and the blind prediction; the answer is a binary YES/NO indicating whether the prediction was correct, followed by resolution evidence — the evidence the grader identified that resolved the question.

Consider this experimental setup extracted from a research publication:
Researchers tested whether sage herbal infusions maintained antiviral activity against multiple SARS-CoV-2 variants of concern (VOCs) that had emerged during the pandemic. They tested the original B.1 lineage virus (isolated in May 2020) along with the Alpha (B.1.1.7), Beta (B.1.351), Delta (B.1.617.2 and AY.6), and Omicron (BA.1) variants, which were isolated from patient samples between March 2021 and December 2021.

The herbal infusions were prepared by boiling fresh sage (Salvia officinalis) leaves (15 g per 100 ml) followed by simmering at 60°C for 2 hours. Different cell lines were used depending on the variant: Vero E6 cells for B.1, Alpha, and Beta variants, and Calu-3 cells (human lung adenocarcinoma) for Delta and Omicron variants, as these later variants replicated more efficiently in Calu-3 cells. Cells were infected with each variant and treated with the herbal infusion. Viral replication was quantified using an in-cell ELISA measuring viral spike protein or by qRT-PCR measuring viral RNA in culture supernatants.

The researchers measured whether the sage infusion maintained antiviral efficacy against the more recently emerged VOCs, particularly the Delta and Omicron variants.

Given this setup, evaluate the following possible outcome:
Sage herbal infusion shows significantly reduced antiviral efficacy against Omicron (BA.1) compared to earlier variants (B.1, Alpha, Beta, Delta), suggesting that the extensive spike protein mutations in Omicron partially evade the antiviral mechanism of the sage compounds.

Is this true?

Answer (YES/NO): NO